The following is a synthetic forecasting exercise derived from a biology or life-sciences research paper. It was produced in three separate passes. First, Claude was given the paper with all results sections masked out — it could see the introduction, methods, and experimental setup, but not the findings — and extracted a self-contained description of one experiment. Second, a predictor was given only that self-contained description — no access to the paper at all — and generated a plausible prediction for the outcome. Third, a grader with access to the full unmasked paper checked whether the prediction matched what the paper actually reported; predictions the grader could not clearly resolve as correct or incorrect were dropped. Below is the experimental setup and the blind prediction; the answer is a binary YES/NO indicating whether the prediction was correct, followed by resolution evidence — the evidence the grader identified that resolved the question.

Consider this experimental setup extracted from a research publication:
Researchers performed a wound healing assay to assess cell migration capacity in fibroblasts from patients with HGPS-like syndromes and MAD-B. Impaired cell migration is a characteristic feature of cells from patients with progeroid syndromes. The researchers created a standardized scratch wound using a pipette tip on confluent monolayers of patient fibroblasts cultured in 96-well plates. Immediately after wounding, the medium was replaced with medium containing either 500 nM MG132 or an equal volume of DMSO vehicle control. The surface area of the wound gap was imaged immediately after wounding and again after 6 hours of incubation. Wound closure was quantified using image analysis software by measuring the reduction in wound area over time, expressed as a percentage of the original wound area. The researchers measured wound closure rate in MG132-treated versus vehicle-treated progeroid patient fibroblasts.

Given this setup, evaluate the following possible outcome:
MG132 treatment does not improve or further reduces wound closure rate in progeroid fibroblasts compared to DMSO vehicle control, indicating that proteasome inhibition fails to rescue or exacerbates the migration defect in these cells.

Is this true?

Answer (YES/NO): NO